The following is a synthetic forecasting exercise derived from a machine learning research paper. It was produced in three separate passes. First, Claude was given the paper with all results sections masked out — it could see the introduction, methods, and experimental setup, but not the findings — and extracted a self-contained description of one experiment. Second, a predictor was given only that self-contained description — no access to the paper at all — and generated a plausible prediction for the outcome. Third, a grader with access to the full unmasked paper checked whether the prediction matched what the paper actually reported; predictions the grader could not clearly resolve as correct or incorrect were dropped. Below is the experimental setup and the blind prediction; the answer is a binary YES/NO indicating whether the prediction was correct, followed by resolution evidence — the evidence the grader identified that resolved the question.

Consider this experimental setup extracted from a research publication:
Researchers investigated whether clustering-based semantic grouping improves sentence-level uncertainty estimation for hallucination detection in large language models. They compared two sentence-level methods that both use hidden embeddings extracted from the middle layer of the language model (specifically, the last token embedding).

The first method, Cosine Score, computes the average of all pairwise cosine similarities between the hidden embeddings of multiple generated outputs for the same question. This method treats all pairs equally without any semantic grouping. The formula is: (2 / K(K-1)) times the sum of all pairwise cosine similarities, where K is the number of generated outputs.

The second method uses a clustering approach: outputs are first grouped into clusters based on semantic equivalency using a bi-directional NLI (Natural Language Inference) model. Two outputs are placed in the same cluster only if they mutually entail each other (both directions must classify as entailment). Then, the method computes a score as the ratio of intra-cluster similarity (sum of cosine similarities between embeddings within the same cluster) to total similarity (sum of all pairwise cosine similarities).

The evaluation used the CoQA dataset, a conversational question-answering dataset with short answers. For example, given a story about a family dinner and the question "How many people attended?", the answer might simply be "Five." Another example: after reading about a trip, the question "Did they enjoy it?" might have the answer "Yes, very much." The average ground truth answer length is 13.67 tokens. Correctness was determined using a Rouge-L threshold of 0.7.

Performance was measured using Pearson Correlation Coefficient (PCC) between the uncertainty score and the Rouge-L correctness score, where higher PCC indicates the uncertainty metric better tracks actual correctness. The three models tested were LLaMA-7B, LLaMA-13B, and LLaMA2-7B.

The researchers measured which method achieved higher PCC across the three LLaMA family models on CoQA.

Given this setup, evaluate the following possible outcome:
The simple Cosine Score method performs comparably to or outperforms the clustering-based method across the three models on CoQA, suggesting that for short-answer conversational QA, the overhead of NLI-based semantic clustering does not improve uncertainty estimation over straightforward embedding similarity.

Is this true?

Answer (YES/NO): NO